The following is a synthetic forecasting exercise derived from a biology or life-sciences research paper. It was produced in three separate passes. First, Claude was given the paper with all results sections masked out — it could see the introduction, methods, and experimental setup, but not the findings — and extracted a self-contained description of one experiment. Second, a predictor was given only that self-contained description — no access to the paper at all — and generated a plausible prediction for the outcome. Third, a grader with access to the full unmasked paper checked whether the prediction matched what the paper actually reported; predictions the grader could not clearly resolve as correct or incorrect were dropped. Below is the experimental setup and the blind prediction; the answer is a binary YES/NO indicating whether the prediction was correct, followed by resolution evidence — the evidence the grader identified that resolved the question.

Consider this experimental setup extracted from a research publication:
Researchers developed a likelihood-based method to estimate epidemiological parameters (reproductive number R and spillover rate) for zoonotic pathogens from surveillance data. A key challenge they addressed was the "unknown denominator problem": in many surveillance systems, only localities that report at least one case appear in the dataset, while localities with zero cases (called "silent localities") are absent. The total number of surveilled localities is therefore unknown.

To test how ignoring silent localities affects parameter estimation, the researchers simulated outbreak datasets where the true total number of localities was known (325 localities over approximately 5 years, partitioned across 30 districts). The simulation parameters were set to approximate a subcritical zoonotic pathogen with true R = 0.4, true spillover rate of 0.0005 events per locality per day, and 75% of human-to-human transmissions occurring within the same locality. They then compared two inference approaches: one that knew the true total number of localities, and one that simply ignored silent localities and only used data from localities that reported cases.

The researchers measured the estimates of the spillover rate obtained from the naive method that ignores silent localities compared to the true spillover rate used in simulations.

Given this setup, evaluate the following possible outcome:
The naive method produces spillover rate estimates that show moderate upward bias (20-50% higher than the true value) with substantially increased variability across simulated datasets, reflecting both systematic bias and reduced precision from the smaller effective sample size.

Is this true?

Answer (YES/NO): NO